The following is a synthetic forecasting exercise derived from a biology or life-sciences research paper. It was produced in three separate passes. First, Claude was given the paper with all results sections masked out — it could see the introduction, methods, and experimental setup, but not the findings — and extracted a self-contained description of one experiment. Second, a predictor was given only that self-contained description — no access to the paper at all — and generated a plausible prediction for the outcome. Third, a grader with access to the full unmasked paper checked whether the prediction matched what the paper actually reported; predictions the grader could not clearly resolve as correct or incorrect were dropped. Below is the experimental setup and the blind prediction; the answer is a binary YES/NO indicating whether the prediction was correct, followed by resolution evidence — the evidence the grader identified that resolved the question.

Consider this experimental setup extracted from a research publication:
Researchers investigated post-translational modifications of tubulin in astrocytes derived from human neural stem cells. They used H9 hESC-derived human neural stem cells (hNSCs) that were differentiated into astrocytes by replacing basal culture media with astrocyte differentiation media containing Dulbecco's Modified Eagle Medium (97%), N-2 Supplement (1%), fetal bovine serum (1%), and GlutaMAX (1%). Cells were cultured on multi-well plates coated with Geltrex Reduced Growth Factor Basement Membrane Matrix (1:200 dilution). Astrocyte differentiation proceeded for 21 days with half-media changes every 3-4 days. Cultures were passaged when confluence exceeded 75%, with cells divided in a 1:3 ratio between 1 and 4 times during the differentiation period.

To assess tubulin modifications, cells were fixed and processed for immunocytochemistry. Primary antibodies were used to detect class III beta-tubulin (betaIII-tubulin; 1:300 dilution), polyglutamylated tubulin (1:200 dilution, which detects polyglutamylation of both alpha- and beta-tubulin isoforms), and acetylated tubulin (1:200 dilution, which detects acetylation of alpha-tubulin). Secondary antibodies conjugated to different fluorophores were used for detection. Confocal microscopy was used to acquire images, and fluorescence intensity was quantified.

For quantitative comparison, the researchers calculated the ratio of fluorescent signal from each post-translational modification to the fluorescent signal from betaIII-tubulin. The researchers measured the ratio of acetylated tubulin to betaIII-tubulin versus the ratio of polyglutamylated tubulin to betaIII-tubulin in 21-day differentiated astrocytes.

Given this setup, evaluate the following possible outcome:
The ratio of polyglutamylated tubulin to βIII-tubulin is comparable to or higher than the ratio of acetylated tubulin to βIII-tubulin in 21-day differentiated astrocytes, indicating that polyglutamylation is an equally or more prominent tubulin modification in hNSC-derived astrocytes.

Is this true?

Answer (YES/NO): NO